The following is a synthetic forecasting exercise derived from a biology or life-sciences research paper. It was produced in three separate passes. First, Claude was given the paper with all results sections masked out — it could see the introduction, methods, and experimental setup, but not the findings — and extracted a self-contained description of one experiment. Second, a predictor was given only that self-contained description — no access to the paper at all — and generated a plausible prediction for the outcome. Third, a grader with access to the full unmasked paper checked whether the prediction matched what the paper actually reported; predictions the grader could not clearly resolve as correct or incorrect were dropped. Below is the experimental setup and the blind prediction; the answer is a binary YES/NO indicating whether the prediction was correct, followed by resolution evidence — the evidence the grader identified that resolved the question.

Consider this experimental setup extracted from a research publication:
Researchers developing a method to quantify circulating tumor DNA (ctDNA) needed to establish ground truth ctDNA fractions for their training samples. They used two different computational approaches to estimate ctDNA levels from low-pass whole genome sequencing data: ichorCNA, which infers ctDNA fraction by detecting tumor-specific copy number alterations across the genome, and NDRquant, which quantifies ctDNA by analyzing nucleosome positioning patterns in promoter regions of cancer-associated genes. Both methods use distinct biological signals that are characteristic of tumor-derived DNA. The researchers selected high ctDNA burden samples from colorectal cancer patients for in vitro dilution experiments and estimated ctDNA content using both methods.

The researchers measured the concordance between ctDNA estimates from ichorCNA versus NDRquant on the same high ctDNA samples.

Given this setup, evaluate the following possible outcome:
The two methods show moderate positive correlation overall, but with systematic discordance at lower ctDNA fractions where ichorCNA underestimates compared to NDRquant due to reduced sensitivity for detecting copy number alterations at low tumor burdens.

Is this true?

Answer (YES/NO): NO